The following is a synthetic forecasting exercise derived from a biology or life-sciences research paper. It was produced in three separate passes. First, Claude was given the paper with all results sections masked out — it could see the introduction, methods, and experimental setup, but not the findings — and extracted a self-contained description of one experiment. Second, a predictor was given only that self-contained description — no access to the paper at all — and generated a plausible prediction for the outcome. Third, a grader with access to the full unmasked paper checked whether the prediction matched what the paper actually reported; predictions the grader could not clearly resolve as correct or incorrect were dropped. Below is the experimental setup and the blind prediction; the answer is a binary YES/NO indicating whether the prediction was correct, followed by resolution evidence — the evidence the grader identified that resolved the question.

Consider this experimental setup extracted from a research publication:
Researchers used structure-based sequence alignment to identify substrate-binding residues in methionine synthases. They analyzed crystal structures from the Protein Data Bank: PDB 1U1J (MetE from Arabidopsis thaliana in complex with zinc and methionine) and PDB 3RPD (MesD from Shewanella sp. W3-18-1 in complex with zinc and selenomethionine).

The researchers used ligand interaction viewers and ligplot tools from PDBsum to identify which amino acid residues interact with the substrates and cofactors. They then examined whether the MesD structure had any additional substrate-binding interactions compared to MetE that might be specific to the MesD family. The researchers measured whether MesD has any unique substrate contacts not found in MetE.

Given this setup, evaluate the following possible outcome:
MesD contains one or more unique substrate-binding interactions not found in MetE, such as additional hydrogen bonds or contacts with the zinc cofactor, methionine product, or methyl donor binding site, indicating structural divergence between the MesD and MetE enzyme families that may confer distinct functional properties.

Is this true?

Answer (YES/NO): YES